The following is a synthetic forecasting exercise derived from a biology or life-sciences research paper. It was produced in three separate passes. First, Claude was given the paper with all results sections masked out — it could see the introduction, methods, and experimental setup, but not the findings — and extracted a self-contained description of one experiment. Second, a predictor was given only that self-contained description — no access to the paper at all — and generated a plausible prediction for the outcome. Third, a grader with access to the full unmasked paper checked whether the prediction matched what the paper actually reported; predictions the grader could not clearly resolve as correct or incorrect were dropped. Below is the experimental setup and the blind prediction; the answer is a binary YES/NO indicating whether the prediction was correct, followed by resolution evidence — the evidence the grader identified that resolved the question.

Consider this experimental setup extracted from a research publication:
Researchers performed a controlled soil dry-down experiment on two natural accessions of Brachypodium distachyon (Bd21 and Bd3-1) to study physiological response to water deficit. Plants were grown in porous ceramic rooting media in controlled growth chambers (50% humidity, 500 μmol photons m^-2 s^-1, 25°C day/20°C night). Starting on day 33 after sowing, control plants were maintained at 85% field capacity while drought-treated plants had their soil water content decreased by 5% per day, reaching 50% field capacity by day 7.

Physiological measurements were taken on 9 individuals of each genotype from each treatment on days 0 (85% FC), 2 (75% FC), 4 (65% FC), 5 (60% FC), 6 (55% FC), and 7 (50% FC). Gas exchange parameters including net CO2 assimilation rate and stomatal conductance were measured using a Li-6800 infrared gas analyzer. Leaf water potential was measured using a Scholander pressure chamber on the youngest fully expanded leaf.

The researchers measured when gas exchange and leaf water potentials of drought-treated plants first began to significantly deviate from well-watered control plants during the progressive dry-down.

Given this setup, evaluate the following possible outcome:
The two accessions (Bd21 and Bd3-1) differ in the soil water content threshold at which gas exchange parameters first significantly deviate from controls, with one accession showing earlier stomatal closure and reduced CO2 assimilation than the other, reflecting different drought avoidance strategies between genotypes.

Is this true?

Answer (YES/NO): NO